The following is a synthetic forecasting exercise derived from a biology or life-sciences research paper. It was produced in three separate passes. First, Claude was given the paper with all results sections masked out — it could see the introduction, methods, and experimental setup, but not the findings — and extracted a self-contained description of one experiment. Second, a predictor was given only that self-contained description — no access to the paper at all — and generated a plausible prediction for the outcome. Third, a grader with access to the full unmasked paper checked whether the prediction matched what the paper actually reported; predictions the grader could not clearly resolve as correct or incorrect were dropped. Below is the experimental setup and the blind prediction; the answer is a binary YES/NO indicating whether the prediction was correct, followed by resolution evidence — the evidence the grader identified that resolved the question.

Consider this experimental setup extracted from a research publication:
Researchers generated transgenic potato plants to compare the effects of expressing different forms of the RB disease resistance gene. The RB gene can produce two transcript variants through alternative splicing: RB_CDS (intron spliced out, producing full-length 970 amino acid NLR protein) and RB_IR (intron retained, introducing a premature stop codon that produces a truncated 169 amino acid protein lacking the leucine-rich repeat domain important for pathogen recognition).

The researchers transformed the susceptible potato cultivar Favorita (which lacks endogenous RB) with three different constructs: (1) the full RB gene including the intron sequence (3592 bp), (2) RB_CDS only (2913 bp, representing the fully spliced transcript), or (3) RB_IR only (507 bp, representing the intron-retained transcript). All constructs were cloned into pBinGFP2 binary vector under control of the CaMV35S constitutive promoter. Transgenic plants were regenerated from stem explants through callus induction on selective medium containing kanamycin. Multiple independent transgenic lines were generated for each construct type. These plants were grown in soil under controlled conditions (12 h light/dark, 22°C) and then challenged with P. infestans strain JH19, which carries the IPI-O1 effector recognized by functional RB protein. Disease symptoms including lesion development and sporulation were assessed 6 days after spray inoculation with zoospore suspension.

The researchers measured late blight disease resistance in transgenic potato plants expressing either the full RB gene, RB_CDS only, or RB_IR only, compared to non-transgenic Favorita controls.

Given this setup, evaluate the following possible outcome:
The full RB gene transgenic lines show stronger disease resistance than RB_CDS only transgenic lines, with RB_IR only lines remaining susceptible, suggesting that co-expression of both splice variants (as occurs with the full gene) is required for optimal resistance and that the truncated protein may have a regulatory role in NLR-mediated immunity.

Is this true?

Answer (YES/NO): NO